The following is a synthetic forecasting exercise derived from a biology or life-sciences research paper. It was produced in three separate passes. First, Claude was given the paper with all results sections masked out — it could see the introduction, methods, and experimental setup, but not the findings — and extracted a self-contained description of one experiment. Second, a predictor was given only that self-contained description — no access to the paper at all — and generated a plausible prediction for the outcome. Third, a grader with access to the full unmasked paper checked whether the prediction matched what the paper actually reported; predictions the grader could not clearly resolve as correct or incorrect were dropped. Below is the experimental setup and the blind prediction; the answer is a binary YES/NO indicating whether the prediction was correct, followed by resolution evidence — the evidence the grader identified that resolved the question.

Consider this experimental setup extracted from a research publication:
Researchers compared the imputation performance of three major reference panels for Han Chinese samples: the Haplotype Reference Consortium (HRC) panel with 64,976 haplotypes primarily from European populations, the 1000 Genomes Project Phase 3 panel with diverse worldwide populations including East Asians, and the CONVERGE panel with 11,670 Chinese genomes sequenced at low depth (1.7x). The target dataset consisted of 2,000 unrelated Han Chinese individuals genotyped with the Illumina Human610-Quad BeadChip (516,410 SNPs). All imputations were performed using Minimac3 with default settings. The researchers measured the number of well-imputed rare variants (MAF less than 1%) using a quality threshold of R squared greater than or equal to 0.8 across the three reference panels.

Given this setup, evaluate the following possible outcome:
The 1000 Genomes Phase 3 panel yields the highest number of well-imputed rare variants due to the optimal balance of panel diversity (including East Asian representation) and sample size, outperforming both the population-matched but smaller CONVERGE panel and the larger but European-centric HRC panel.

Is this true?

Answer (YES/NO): NO